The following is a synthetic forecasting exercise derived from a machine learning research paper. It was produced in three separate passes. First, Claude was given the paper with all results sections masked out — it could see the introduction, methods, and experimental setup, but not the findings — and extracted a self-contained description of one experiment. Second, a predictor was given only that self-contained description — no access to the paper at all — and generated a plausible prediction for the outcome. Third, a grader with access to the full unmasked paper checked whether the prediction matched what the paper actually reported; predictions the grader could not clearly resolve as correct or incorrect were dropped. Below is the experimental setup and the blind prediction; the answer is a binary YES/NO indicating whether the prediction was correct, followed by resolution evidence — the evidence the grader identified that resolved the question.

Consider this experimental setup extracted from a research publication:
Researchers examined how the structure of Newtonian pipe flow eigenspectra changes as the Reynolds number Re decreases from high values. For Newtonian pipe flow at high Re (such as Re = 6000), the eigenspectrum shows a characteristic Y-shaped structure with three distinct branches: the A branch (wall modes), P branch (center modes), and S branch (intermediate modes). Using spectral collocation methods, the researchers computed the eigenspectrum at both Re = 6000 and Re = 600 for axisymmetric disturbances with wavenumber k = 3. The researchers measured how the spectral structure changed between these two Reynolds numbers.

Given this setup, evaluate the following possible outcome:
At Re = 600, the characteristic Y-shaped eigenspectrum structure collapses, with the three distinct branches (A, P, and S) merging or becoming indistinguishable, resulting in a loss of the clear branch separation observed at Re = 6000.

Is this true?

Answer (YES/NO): NO